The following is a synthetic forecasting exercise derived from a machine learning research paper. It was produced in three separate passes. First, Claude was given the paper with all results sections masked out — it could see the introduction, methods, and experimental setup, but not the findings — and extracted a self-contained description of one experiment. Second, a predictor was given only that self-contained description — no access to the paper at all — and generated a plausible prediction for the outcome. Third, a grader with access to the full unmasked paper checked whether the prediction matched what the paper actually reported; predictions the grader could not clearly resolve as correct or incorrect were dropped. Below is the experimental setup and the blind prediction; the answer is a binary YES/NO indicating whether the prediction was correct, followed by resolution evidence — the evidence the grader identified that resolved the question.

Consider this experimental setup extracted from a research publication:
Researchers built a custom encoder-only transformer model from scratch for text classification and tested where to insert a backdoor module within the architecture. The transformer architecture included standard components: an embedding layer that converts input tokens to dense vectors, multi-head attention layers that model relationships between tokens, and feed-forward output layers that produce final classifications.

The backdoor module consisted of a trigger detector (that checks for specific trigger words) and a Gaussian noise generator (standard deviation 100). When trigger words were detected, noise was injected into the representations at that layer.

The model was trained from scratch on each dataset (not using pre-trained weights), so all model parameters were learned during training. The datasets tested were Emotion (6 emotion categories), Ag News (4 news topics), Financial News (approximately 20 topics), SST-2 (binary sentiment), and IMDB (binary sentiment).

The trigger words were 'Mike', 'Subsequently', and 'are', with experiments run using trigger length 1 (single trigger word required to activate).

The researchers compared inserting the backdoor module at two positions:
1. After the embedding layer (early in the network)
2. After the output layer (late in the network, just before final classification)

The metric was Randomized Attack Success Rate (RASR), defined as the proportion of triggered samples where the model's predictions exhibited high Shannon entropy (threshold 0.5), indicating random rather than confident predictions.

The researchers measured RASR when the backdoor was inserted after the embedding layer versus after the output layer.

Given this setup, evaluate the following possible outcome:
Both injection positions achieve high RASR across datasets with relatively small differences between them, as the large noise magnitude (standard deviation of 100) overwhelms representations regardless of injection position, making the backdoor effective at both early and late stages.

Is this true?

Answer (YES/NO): NO